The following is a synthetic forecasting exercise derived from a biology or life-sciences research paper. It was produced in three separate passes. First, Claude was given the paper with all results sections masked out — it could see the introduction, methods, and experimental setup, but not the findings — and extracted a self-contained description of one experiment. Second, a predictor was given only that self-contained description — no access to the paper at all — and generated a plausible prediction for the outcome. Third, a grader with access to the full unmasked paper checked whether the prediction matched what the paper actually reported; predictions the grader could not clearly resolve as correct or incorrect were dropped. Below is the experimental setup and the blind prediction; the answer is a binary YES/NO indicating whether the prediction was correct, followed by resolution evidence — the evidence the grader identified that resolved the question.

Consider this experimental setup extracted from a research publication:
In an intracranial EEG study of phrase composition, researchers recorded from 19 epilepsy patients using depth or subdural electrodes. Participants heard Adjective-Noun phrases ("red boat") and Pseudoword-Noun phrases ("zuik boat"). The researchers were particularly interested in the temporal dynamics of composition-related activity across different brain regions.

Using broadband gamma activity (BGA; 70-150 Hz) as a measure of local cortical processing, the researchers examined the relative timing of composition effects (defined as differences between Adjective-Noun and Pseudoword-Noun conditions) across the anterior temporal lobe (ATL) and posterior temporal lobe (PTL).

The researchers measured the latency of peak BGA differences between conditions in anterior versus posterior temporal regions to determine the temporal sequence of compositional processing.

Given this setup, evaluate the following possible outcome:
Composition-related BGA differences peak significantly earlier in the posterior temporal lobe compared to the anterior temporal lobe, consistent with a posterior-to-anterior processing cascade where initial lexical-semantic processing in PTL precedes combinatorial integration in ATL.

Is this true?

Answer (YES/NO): NO